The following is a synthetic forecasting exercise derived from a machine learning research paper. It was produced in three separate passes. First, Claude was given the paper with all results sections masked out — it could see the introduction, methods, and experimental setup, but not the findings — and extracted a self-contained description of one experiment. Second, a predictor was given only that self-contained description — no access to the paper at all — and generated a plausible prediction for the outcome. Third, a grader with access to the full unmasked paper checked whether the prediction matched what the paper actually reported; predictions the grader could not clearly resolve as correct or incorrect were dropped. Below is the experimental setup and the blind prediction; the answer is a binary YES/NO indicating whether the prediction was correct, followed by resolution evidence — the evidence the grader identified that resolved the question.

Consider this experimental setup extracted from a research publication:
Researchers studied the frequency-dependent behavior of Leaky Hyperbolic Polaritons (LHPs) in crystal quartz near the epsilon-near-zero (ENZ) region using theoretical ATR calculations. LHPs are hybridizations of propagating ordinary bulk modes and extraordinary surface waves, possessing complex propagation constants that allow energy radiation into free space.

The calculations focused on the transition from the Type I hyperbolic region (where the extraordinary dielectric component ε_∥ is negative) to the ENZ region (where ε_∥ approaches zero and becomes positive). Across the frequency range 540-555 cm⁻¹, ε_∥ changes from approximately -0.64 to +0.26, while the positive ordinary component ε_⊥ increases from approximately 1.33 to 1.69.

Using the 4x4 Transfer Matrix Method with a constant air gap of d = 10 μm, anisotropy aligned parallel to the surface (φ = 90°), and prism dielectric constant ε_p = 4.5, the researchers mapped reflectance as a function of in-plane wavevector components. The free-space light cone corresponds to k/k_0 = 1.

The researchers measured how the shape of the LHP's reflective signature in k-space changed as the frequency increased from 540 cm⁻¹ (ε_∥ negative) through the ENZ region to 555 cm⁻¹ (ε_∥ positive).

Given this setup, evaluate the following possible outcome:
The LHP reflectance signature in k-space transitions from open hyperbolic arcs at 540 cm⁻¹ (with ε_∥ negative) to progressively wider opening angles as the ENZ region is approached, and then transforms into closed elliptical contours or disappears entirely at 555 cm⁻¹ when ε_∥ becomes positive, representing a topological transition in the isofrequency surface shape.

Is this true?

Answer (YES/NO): NO